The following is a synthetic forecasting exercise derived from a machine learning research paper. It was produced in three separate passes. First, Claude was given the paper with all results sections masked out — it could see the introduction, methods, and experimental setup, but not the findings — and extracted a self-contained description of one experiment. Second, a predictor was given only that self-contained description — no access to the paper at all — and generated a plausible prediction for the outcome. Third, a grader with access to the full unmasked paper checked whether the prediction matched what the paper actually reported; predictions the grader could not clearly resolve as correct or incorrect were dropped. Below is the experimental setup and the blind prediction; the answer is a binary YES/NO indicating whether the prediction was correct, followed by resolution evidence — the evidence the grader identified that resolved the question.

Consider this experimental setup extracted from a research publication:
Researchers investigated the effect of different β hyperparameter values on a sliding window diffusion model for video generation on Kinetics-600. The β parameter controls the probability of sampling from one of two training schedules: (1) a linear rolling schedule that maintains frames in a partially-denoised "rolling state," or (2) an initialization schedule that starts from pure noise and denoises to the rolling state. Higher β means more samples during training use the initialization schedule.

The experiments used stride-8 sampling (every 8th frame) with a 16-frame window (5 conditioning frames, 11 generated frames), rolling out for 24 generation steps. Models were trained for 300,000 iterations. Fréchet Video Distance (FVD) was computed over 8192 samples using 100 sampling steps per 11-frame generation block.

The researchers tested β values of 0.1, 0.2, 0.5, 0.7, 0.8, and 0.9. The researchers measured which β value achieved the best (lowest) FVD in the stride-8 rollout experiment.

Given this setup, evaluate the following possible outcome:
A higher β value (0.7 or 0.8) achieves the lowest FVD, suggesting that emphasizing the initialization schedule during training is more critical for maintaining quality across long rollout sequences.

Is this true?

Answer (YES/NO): NO